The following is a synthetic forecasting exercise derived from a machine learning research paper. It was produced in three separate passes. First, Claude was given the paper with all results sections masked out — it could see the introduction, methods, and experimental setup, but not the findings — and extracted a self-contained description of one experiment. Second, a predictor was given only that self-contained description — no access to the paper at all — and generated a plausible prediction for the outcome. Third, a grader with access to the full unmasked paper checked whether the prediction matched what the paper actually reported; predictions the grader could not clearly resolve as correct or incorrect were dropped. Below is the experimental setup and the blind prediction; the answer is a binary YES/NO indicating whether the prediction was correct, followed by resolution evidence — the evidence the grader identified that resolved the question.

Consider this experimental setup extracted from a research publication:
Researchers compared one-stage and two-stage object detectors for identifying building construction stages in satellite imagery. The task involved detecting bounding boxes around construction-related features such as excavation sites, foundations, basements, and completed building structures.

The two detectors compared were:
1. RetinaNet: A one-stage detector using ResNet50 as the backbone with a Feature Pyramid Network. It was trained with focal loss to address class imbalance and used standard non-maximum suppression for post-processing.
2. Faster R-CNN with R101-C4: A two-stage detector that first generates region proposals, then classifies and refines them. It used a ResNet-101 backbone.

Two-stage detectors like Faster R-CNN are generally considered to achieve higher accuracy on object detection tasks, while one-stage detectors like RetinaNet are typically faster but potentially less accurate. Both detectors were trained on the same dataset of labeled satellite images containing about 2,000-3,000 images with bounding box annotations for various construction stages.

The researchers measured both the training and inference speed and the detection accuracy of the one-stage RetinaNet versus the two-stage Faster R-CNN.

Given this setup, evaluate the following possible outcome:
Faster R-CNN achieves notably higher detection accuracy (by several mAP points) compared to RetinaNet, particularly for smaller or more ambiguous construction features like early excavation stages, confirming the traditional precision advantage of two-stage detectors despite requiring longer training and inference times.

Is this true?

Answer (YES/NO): NO